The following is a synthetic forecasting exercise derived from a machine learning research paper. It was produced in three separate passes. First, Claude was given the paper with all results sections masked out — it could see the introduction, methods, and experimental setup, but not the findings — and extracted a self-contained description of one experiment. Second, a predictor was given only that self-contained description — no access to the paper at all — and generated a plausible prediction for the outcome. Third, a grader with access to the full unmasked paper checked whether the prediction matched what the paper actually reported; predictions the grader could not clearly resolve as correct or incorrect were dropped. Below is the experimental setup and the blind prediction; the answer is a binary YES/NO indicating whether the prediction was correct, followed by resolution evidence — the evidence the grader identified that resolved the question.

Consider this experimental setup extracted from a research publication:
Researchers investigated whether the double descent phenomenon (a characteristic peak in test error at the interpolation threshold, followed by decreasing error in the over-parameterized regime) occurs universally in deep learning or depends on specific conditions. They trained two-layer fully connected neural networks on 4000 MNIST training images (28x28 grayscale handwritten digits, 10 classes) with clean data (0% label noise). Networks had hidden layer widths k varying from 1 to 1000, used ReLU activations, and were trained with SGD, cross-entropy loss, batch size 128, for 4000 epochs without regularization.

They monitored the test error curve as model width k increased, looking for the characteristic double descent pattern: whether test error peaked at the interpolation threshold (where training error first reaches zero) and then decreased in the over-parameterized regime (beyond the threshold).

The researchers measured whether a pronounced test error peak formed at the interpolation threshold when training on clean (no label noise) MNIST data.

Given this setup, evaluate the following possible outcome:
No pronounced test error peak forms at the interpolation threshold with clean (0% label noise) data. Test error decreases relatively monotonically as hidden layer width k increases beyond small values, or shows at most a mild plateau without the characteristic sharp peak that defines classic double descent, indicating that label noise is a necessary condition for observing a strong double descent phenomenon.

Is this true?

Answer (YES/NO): YES